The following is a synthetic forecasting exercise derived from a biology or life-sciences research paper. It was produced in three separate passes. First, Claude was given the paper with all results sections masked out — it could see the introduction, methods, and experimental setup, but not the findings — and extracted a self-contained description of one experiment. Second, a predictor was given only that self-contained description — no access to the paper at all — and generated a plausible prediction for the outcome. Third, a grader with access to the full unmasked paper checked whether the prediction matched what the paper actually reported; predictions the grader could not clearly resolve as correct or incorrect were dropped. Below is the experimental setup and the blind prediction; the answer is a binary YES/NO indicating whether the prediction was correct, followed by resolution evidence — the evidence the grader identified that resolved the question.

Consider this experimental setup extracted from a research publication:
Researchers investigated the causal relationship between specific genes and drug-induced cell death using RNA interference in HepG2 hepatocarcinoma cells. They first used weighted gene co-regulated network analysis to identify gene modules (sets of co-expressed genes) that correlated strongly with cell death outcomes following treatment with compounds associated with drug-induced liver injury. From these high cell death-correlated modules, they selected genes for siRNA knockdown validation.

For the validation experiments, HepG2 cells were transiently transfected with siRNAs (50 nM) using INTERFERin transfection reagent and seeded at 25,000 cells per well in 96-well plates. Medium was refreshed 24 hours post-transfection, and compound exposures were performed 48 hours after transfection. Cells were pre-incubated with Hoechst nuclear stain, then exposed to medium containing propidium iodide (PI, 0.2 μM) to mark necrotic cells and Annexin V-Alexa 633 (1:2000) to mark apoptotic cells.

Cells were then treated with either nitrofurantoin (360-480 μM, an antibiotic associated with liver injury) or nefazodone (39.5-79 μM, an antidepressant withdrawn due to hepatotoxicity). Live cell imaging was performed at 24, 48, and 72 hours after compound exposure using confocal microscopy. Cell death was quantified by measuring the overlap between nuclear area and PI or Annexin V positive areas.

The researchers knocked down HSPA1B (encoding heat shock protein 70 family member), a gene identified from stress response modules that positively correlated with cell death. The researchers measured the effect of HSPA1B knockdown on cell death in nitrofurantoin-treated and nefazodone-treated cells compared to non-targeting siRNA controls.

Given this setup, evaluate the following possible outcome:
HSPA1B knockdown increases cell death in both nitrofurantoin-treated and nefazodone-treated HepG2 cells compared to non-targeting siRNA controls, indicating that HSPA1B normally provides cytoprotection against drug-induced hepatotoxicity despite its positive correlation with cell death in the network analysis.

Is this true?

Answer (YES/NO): NO